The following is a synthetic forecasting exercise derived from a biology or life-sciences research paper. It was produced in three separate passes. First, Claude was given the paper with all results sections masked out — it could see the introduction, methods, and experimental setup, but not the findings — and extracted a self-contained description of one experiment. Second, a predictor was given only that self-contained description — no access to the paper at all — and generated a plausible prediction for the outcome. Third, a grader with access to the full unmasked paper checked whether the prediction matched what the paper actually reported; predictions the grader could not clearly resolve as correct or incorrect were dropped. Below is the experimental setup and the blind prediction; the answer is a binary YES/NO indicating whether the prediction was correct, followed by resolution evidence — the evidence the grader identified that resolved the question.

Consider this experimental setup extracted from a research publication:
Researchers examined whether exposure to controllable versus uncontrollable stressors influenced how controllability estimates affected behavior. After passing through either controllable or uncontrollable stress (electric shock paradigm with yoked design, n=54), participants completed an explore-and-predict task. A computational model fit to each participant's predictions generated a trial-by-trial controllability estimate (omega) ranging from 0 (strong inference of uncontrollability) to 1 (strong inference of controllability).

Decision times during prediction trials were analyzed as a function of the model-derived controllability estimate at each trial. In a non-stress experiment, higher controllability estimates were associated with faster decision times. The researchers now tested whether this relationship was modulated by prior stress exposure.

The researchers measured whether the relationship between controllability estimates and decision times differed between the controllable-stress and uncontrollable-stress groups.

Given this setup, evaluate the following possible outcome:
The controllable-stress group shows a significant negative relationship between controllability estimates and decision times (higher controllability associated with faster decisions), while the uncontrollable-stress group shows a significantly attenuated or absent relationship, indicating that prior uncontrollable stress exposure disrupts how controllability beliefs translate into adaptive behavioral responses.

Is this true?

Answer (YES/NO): NO